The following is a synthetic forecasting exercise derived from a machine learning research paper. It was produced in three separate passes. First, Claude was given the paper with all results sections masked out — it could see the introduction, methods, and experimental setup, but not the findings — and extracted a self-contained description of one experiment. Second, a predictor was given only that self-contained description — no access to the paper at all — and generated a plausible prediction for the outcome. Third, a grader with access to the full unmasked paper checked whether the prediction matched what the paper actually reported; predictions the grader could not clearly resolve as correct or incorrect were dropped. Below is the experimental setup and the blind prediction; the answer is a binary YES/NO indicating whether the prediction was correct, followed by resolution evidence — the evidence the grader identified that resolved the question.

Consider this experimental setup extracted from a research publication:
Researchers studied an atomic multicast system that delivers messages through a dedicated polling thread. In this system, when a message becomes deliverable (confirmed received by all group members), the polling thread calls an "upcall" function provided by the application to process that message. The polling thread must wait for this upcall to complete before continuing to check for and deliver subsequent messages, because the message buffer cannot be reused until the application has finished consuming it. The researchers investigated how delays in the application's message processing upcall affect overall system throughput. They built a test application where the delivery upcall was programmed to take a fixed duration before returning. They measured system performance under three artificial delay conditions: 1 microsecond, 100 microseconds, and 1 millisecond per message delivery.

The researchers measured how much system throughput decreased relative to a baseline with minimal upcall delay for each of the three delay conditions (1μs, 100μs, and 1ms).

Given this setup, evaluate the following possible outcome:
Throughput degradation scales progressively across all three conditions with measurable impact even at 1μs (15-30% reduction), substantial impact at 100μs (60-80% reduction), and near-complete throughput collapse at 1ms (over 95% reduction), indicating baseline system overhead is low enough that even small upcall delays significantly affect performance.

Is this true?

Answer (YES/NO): NO